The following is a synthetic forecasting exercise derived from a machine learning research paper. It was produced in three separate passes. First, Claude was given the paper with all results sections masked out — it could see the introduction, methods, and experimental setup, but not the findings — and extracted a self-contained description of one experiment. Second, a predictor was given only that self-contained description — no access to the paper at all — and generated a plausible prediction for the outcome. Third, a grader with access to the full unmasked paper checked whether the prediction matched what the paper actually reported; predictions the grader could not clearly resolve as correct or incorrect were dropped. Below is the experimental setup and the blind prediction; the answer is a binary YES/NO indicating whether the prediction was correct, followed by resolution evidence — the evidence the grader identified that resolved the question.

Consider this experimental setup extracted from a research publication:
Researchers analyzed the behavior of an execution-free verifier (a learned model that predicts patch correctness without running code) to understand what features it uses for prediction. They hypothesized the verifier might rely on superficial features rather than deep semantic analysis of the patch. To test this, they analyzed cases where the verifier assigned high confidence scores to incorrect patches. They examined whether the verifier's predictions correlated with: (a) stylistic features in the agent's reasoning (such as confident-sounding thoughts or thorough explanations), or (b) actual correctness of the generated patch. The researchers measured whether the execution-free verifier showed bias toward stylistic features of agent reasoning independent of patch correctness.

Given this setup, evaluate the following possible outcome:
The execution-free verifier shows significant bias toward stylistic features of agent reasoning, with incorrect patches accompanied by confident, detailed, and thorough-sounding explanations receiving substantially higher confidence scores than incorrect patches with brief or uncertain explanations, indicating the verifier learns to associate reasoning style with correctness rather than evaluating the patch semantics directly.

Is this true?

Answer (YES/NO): NO